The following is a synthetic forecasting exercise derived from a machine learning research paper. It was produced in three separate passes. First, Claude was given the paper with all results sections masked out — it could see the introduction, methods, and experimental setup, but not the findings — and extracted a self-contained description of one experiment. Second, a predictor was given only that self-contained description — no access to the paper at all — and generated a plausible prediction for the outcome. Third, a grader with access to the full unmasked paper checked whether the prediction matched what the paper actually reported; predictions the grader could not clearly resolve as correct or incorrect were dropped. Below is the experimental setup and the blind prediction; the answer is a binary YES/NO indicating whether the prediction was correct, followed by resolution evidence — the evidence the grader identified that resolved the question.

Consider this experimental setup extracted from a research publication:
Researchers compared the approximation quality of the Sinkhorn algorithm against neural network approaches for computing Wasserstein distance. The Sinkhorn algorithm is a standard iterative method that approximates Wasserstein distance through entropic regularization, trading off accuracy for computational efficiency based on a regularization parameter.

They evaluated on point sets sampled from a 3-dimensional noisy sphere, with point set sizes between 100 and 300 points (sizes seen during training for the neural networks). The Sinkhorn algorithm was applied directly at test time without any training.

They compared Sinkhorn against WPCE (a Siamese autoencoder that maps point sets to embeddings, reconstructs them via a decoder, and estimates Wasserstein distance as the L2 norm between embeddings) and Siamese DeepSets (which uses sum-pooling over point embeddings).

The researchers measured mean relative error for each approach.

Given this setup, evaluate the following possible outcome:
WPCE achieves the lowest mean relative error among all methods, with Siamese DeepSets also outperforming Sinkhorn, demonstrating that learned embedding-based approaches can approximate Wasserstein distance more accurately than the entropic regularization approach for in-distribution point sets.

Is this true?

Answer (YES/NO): NO